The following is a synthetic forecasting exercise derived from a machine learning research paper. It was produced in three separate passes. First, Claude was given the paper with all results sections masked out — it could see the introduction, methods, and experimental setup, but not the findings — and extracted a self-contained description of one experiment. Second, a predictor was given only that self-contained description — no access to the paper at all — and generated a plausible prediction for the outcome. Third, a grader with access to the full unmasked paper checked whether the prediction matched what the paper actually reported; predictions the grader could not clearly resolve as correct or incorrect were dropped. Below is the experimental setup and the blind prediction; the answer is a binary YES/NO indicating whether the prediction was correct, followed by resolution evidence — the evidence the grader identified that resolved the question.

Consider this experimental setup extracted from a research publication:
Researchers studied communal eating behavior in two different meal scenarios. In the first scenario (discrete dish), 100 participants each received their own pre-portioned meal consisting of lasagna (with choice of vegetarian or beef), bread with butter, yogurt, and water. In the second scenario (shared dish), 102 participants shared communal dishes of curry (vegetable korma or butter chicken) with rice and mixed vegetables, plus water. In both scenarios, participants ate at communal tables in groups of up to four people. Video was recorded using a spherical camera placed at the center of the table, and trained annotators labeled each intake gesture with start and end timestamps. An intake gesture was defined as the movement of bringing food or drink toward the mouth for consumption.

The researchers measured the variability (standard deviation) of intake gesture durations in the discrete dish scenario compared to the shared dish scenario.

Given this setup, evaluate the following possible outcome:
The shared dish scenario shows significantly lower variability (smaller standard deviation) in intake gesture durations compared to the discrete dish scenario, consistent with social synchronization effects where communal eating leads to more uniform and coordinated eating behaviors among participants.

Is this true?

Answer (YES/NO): NO